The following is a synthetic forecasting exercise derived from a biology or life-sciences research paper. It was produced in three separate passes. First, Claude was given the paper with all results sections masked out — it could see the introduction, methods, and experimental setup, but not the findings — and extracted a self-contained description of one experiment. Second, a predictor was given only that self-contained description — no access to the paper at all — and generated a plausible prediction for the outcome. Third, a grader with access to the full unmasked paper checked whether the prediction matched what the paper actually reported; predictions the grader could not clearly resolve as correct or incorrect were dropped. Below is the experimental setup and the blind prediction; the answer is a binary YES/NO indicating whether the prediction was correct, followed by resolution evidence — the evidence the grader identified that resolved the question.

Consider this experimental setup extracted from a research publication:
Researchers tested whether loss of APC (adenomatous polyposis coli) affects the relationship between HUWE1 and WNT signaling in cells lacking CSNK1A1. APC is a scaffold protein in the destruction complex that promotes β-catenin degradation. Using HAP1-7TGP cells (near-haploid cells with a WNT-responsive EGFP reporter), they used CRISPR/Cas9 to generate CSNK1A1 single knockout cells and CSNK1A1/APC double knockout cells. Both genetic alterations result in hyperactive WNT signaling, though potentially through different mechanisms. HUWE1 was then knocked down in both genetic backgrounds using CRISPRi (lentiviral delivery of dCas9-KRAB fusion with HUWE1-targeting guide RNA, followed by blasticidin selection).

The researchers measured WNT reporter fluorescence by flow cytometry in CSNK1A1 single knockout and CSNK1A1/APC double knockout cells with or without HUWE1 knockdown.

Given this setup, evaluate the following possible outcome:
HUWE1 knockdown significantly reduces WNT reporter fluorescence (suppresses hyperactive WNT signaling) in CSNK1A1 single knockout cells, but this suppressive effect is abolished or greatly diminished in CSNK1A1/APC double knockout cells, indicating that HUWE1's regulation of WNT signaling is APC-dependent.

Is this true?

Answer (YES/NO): YES